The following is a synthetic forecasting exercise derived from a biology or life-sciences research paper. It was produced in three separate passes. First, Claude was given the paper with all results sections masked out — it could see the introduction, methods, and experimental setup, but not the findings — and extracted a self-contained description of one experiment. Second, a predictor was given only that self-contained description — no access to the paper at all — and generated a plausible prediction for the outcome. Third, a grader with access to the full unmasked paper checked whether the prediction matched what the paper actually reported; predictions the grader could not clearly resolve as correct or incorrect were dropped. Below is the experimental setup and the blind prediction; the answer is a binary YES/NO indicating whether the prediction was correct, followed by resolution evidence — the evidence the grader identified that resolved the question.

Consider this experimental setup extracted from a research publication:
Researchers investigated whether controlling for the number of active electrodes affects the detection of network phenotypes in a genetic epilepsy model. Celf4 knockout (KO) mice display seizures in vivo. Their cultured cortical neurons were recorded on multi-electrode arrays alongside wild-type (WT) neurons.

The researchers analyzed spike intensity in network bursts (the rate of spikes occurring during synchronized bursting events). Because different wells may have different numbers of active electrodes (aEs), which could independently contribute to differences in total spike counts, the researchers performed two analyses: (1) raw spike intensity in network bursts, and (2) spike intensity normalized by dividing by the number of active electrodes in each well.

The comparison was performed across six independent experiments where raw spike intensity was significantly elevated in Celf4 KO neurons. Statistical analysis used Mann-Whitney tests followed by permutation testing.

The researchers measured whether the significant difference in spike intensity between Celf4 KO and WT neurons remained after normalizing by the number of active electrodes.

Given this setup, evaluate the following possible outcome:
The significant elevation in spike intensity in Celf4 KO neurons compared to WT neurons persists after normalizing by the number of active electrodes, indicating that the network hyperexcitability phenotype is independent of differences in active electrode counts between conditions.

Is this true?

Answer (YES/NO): YES